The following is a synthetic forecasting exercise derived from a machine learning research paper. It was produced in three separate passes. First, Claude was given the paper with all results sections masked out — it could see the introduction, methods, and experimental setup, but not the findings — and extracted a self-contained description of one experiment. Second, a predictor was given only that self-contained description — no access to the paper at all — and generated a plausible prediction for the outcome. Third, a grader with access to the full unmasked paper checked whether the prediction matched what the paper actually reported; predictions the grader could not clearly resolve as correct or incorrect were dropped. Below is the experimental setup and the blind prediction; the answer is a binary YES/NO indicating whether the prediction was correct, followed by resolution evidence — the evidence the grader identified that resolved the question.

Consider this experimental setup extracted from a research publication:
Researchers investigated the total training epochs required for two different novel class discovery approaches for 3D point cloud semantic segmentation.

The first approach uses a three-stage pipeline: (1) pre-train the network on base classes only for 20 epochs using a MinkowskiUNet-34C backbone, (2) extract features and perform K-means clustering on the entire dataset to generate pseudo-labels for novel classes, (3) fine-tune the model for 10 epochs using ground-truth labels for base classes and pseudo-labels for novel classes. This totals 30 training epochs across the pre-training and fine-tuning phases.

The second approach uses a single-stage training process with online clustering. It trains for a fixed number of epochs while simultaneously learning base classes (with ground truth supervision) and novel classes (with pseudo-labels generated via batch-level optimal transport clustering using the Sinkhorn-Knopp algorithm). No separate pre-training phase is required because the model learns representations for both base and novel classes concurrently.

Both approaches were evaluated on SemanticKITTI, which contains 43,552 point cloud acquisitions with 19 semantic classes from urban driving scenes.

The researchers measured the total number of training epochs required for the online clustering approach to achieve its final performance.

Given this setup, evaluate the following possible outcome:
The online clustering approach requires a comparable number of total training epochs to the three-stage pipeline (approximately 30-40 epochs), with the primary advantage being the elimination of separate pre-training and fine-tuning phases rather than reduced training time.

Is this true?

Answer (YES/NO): NO